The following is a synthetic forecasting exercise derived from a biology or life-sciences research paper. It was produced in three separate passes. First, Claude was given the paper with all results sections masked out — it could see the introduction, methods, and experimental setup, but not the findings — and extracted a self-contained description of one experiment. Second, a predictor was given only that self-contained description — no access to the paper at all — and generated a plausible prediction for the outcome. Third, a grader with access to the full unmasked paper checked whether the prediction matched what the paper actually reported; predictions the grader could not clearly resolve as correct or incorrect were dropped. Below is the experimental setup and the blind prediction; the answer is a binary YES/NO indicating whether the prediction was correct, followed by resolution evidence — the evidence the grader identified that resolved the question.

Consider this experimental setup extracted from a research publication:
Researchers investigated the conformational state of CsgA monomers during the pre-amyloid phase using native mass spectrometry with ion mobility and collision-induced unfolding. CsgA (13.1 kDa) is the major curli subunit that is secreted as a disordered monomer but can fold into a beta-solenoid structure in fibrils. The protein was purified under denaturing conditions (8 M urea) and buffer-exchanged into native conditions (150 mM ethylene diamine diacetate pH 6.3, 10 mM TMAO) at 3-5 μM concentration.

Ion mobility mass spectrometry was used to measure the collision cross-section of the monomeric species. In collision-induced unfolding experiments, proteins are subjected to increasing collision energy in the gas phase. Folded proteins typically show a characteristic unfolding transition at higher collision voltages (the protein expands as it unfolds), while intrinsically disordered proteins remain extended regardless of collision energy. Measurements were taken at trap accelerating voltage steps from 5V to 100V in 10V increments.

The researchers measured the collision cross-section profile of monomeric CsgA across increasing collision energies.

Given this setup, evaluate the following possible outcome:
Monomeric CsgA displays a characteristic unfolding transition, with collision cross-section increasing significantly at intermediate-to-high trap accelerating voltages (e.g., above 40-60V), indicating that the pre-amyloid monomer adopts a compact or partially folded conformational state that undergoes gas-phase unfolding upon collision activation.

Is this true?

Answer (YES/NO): YES